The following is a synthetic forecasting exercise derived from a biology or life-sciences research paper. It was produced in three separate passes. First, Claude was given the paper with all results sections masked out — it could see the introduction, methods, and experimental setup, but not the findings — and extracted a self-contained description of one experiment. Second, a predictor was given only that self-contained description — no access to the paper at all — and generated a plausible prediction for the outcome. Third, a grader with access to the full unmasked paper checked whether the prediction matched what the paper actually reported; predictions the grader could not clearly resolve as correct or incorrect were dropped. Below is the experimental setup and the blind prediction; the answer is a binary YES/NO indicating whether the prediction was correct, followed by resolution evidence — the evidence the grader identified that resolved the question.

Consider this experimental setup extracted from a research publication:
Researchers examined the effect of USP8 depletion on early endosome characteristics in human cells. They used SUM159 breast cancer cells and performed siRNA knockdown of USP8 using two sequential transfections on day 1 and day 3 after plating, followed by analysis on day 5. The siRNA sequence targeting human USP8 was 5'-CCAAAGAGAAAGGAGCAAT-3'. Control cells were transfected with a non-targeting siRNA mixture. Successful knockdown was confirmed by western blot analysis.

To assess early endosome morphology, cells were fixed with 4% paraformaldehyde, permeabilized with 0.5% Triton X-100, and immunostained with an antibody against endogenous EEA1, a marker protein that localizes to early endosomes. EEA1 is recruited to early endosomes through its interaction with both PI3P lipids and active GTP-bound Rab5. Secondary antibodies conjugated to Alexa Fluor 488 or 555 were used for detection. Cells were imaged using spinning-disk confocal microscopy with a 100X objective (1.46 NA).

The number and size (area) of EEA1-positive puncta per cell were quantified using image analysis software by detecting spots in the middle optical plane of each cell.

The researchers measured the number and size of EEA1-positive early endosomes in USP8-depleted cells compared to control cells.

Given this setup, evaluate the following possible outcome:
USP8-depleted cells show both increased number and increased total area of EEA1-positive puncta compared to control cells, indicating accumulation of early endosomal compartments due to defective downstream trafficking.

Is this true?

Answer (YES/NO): YES